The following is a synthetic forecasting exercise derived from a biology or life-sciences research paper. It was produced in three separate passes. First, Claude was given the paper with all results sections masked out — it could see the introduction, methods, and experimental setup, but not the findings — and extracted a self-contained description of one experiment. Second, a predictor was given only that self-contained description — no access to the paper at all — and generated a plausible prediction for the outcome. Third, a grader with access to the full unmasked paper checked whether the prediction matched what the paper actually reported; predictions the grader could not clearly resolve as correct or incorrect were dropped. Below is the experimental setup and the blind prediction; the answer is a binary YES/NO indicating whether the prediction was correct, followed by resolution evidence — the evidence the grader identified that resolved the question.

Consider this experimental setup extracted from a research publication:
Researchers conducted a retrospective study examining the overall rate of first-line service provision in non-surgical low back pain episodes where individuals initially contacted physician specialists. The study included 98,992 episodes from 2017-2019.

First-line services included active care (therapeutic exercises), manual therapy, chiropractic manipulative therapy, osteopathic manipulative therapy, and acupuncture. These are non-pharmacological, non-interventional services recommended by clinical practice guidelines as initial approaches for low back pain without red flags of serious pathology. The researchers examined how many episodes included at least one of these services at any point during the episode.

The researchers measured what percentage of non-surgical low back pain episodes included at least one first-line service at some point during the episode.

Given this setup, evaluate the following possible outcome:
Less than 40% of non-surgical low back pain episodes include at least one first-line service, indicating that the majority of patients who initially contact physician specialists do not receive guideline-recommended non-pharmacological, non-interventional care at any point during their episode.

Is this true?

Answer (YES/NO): YES